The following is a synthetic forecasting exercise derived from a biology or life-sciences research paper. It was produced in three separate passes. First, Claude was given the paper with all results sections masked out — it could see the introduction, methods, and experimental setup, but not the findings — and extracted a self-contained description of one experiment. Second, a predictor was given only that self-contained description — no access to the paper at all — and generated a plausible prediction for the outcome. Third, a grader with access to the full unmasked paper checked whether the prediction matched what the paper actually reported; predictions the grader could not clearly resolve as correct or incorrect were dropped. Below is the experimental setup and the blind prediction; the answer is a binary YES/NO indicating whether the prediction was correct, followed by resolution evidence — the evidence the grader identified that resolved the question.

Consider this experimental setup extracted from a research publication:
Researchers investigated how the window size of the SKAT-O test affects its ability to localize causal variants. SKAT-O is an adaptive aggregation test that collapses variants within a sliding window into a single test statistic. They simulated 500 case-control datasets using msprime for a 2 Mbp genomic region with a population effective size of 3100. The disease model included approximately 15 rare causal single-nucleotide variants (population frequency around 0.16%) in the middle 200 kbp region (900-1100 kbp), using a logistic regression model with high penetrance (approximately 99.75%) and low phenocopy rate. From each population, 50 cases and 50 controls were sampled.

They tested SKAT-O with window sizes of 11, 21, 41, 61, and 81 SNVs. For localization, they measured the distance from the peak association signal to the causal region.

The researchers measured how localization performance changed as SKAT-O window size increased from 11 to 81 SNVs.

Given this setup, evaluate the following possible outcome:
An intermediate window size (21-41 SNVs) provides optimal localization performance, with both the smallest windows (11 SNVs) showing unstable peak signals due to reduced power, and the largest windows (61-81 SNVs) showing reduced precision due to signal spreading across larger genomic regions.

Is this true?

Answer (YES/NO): NO